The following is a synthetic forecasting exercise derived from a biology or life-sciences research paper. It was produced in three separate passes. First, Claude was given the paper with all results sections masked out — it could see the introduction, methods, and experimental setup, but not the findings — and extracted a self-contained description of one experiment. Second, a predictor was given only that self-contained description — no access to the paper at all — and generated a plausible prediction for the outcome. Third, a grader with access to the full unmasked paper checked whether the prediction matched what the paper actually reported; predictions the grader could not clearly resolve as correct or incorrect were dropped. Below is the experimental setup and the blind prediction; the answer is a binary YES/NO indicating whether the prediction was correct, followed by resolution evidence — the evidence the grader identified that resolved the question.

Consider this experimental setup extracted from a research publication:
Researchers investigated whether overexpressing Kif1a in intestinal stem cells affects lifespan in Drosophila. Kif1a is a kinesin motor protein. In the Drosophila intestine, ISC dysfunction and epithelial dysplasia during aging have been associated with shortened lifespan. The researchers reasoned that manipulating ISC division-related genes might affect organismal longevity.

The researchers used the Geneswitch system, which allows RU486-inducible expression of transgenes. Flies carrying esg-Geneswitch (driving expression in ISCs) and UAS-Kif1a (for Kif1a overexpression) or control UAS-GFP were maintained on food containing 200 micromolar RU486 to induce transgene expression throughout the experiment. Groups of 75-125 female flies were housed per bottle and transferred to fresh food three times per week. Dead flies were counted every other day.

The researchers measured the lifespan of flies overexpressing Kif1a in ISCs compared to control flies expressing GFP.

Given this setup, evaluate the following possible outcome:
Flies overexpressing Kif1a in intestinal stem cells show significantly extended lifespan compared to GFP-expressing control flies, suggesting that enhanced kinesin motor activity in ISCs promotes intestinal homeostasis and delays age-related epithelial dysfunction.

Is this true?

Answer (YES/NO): YES